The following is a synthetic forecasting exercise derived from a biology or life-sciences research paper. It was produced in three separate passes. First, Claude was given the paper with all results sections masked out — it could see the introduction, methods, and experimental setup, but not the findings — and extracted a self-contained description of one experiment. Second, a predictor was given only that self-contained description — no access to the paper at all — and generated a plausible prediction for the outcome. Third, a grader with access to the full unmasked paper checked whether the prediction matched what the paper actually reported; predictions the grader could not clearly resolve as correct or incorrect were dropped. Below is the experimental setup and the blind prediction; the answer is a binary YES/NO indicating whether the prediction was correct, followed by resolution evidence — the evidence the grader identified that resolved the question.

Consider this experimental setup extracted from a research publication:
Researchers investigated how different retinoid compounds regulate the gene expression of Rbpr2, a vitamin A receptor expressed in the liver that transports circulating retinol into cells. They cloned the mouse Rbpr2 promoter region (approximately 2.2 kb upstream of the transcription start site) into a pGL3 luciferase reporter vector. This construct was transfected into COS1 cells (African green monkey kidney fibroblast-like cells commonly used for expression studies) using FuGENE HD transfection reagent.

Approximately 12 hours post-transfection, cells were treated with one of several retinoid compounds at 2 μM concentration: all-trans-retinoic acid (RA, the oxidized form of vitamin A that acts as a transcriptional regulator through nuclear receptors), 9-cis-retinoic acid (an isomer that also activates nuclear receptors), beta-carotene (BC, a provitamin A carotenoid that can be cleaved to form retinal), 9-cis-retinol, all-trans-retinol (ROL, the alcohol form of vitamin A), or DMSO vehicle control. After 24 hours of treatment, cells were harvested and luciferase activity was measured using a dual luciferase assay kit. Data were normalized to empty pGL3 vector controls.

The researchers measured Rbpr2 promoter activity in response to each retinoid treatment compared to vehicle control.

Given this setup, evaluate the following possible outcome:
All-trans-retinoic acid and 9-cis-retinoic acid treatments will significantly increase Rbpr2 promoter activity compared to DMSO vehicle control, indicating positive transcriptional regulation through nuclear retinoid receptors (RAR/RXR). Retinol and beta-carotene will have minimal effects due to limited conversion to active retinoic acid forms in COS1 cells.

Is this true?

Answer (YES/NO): NO